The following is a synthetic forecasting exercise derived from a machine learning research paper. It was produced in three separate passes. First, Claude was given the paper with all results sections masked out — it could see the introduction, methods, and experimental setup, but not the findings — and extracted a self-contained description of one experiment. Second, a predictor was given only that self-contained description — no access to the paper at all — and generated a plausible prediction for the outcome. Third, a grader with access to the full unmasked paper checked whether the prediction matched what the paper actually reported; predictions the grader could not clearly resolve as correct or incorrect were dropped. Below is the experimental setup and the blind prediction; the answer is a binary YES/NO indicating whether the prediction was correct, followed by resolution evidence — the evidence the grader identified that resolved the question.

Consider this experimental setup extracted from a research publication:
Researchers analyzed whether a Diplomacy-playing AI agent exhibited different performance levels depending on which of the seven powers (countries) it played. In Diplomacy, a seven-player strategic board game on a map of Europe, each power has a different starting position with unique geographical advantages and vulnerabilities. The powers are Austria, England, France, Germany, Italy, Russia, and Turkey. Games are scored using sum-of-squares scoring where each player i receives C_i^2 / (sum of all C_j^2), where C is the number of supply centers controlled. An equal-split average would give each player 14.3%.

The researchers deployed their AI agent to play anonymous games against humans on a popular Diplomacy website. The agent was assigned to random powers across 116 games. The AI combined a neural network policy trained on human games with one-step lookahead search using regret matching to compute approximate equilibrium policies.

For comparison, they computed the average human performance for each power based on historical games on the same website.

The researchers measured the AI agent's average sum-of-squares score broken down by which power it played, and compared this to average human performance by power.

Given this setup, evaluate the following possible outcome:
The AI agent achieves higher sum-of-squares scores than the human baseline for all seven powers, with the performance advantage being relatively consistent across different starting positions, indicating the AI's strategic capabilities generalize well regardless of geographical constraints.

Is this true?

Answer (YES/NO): NO